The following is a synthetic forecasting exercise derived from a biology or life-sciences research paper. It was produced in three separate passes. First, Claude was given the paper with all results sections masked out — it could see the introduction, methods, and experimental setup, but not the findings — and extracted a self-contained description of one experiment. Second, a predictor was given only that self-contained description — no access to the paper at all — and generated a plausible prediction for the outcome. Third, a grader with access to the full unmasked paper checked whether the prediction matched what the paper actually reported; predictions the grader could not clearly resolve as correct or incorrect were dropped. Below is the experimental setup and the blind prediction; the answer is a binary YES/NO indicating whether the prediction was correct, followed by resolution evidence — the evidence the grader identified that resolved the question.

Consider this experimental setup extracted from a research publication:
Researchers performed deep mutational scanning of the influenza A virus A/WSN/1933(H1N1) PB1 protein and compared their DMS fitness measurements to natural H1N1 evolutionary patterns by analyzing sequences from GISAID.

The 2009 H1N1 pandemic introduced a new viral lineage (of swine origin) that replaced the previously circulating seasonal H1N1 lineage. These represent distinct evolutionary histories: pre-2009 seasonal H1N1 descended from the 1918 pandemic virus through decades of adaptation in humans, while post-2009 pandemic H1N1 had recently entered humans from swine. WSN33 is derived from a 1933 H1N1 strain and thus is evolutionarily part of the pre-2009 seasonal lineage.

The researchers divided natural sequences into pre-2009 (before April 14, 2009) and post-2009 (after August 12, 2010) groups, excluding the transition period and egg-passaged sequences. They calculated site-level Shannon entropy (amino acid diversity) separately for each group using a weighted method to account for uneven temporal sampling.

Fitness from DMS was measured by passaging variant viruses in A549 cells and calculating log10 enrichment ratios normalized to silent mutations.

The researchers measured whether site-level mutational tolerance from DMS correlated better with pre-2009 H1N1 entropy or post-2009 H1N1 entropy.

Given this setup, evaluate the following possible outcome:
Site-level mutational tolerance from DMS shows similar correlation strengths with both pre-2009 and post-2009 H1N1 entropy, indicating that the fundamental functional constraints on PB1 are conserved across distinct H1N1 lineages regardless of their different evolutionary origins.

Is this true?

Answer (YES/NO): NO